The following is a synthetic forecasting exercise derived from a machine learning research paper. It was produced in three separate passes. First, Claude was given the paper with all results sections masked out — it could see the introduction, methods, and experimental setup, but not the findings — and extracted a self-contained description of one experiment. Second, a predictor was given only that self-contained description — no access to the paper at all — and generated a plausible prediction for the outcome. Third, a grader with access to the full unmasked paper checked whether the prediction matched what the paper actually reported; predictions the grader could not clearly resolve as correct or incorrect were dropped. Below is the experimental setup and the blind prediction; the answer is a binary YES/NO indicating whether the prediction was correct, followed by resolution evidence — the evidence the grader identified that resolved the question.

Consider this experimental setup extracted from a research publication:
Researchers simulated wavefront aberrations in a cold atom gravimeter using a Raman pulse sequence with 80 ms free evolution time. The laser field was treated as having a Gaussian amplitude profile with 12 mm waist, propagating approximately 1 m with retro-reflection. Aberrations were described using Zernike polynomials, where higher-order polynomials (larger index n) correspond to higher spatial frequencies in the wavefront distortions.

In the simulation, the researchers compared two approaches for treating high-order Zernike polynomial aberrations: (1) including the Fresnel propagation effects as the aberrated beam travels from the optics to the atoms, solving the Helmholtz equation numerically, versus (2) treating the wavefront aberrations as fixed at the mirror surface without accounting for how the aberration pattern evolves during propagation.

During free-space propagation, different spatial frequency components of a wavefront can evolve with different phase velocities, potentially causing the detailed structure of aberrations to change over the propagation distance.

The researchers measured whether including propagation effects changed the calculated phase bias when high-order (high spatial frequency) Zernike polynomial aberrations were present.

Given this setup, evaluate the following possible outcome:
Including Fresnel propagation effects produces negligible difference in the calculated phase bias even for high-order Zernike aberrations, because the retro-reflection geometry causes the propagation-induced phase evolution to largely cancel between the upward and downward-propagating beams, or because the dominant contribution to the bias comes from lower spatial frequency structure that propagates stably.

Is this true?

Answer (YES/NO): NO